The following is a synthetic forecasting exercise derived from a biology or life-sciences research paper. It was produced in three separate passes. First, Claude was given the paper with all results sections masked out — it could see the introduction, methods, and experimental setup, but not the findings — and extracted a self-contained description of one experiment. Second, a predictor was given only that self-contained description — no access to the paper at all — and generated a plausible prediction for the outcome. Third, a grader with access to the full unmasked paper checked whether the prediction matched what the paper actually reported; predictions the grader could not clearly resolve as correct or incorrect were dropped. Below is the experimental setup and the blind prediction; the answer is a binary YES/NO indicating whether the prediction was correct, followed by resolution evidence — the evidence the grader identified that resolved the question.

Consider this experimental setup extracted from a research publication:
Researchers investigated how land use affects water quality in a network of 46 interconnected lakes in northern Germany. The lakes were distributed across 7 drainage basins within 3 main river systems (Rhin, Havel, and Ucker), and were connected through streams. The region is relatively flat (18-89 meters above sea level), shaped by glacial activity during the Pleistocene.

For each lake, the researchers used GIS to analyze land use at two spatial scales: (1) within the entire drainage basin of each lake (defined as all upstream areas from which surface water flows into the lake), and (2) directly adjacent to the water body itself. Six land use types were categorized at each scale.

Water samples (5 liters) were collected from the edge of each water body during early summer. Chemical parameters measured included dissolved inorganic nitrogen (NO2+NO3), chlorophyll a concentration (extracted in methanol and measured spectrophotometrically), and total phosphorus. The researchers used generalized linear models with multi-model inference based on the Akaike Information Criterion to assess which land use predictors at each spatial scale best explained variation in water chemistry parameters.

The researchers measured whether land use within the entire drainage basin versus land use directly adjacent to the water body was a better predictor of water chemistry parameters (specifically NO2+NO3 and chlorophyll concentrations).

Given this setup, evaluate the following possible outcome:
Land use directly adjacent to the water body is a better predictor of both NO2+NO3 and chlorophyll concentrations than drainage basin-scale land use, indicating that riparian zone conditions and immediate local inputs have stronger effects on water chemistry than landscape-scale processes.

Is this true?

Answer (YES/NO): NO